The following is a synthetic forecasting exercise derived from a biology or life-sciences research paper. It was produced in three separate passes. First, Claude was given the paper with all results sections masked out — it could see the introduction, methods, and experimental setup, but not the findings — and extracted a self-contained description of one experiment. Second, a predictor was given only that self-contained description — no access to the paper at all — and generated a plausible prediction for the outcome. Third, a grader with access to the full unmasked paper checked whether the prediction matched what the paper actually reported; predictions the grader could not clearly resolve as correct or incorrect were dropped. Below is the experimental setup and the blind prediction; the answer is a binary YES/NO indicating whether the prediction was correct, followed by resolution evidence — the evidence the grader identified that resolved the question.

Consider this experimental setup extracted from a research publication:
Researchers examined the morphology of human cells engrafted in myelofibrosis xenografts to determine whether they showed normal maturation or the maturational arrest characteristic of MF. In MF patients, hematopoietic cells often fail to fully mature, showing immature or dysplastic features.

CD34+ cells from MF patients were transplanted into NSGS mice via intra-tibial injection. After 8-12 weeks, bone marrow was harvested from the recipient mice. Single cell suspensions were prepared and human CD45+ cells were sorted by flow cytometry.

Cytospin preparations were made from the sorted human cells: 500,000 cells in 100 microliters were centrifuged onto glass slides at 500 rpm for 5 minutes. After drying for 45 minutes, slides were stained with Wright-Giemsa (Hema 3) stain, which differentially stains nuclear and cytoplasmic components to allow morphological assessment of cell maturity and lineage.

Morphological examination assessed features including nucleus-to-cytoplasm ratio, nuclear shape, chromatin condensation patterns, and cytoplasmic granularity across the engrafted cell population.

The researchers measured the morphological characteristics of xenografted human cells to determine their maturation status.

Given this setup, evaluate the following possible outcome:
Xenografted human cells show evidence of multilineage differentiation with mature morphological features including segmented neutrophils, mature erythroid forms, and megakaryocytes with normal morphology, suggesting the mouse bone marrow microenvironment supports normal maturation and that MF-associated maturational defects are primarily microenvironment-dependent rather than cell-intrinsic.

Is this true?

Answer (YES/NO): NO